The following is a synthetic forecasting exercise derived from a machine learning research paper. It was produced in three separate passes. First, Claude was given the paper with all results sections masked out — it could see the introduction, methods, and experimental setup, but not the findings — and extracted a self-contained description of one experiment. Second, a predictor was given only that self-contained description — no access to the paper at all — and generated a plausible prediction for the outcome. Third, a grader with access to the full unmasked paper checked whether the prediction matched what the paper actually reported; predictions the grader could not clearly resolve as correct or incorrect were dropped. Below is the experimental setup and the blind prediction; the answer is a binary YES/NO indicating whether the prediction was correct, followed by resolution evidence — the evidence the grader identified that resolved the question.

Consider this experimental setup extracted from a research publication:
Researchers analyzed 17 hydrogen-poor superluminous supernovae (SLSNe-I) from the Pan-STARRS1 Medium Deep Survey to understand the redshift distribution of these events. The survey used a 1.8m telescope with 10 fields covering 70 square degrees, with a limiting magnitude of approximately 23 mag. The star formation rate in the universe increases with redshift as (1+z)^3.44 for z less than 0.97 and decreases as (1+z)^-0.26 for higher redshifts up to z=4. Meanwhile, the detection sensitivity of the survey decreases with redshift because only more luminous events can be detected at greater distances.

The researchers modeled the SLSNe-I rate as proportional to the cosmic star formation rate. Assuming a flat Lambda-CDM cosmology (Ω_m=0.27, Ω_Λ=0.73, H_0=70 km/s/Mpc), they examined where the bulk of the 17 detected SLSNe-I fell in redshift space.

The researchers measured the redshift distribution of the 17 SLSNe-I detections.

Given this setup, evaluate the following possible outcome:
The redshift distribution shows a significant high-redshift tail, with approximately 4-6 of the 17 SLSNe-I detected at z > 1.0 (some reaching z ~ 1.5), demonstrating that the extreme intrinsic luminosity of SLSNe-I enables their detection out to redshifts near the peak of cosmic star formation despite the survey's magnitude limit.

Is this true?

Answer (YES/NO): NO